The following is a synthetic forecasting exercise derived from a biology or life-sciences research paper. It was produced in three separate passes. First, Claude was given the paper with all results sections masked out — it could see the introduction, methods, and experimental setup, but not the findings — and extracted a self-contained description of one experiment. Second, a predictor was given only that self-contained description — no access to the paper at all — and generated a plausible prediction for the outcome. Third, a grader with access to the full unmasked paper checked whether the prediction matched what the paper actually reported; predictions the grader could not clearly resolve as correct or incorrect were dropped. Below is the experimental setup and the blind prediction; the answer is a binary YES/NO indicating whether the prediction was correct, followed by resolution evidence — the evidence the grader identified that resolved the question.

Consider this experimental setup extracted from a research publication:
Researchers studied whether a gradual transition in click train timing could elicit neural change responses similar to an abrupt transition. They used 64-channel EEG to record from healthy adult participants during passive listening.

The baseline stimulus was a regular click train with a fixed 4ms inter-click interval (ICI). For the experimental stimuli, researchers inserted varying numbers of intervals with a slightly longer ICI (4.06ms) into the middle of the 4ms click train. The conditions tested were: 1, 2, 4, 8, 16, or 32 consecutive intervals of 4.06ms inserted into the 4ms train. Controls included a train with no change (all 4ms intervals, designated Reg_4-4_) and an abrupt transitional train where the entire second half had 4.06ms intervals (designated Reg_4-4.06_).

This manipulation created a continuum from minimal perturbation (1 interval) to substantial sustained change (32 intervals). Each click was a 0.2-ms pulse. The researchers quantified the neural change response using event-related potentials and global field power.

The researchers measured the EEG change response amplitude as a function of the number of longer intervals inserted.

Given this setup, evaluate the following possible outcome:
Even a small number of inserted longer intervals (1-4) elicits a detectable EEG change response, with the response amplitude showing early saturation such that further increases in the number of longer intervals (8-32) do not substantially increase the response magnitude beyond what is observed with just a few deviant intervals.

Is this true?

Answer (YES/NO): NO